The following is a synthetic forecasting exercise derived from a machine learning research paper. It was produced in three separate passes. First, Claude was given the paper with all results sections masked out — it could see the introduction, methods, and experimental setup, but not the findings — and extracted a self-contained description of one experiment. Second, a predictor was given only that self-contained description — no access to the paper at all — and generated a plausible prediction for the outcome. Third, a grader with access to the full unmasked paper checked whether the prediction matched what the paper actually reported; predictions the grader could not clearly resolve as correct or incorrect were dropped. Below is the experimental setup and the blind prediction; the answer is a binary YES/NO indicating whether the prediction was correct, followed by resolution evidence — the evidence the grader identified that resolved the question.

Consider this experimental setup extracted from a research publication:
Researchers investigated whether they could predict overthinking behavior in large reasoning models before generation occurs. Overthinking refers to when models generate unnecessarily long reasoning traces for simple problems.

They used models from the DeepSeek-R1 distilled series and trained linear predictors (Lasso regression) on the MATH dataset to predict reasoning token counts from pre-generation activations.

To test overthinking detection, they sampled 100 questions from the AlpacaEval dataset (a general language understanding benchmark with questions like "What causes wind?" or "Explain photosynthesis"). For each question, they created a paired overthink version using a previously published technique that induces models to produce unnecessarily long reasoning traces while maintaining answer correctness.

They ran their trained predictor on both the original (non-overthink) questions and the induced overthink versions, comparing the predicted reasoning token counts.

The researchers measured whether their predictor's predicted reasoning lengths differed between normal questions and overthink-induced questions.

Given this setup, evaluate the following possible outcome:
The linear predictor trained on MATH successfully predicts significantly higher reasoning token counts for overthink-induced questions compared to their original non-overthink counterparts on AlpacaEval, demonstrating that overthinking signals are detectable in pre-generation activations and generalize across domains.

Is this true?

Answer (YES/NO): YES